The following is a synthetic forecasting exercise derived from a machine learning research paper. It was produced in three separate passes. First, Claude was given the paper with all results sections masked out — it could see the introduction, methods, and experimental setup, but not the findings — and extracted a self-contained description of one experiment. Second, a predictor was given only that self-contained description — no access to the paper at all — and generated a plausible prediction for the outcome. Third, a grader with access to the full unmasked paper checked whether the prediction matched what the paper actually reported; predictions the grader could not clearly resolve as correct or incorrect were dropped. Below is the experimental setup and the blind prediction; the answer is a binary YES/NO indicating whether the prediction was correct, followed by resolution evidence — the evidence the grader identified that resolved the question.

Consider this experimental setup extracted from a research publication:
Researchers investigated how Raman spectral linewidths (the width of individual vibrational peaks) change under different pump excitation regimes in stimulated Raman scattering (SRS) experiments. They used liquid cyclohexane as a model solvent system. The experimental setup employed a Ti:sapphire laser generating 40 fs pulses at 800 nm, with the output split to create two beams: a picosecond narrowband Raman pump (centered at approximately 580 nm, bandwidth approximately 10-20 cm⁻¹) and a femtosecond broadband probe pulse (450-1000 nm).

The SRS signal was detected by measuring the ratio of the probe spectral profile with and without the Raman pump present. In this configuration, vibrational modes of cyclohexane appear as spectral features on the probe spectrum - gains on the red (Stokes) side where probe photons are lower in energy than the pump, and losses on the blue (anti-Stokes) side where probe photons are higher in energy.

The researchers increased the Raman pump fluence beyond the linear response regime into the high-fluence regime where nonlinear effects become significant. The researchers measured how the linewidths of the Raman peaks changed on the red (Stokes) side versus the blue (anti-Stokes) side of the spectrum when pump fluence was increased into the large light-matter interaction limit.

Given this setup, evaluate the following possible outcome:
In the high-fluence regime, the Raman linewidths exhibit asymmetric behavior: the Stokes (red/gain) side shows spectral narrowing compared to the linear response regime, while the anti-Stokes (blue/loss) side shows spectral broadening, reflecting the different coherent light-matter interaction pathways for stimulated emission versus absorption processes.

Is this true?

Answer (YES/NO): YES